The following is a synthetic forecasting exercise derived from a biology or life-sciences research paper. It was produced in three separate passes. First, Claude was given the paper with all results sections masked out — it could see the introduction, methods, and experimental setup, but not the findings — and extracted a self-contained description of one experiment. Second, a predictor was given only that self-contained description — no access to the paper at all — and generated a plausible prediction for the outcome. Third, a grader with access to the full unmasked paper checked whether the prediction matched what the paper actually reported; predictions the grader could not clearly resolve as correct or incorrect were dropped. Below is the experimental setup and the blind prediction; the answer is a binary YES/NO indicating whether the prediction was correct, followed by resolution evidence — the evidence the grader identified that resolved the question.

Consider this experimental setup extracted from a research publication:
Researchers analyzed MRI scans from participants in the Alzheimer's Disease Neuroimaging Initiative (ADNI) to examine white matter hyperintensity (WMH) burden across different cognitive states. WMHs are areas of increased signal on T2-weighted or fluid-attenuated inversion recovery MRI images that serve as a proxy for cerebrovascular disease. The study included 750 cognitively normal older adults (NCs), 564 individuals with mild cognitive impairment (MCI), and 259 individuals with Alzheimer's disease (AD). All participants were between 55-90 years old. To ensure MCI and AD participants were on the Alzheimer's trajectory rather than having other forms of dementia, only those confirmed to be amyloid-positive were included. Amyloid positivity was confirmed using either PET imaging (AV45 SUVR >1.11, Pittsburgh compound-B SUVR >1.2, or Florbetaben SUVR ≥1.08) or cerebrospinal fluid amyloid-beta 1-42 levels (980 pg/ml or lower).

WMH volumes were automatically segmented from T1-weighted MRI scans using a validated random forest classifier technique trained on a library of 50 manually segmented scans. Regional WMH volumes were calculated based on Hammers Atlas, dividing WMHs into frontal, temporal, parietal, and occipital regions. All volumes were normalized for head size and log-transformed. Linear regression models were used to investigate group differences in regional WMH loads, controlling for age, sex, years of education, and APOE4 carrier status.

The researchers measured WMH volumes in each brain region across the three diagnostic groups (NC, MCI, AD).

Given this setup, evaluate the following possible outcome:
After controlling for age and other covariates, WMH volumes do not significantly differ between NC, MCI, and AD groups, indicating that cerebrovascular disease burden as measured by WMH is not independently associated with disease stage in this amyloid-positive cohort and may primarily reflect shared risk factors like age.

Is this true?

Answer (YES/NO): NO